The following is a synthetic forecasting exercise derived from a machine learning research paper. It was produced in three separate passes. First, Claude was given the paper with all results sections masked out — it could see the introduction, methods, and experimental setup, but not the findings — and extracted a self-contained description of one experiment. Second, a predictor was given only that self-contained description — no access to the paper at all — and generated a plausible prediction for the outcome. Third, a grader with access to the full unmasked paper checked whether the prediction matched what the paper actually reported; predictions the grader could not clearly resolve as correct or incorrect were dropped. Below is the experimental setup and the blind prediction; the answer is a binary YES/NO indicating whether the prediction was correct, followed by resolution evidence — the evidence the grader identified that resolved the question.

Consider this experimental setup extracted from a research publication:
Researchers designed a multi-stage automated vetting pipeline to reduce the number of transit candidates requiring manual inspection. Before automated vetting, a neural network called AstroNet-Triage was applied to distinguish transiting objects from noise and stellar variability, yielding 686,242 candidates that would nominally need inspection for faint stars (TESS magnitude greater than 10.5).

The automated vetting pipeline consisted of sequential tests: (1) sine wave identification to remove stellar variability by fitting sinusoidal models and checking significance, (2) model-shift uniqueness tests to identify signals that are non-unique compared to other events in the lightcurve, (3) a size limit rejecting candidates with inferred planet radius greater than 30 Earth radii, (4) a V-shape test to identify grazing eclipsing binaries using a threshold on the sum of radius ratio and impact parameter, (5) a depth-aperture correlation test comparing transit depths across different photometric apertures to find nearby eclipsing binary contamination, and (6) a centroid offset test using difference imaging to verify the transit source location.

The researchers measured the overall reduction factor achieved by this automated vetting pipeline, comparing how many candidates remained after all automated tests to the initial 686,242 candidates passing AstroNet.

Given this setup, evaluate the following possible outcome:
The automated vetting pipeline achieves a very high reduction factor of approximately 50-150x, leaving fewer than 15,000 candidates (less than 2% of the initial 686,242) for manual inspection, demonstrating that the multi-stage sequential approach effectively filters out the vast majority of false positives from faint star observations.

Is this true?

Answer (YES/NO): YES